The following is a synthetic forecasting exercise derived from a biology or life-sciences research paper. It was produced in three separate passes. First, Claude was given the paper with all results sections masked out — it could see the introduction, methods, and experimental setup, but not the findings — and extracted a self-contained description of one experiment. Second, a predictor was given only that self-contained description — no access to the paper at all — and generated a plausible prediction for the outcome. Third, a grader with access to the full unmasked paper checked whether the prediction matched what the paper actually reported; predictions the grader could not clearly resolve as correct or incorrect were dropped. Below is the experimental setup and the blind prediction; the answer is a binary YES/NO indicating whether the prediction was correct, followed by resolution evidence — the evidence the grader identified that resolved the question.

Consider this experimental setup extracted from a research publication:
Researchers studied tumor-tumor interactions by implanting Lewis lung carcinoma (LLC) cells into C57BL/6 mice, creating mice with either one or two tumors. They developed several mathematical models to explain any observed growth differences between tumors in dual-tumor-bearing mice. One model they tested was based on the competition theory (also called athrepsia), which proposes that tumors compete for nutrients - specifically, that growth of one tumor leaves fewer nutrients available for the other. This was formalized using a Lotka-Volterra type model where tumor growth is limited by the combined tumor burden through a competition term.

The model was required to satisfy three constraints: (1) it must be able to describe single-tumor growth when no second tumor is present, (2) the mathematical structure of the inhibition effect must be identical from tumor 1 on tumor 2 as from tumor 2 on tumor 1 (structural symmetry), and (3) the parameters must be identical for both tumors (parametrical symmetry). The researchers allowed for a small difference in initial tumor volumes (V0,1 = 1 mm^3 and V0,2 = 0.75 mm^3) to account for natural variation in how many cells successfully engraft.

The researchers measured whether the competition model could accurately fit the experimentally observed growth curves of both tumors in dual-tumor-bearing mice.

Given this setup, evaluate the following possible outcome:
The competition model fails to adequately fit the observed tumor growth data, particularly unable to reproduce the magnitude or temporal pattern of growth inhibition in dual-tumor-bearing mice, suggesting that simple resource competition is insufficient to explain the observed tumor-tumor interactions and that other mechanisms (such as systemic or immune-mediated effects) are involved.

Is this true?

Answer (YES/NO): YES